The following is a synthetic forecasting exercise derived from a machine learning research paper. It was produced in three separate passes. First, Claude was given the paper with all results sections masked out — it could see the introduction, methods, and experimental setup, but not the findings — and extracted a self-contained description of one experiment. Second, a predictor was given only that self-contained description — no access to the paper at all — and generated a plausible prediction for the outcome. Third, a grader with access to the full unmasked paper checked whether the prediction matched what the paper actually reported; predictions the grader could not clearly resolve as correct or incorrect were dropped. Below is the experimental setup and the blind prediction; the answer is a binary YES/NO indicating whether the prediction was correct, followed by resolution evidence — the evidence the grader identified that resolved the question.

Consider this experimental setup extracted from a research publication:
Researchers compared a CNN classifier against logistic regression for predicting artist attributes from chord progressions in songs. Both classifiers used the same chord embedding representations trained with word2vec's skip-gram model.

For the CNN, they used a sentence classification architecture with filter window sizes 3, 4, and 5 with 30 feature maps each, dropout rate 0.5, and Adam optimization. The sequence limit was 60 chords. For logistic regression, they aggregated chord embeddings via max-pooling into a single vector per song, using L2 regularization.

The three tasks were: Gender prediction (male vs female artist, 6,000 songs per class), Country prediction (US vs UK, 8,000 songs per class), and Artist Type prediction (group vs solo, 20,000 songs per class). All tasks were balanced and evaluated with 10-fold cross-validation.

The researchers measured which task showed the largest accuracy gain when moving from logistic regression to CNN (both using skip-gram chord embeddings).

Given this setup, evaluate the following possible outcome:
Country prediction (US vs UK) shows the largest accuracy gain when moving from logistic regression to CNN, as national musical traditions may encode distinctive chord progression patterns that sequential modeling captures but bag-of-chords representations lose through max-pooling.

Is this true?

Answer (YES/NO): NO